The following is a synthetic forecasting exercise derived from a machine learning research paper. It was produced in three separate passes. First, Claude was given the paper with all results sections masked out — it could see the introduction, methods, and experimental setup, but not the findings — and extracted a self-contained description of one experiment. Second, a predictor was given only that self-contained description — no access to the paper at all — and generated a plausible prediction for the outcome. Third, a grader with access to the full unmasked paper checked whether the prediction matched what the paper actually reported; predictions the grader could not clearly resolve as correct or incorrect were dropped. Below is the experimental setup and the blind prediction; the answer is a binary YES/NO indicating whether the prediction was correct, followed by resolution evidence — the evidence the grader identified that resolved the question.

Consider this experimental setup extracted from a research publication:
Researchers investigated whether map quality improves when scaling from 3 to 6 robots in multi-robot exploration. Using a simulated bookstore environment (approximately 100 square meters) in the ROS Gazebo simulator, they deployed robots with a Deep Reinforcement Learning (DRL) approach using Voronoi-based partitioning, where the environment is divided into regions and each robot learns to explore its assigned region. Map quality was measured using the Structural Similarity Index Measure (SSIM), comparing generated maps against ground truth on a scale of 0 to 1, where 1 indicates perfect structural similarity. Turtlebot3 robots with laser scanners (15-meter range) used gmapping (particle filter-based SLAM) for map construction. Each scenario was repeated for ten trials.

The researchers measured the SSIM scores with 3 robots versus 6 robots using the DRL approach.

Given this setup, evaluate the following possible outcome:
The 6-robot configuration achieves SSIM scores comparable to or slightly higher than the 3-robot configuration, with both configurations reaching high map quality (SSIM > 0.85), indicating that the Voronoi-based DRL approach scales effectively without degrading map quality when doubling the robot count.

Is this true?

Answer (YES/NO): NO